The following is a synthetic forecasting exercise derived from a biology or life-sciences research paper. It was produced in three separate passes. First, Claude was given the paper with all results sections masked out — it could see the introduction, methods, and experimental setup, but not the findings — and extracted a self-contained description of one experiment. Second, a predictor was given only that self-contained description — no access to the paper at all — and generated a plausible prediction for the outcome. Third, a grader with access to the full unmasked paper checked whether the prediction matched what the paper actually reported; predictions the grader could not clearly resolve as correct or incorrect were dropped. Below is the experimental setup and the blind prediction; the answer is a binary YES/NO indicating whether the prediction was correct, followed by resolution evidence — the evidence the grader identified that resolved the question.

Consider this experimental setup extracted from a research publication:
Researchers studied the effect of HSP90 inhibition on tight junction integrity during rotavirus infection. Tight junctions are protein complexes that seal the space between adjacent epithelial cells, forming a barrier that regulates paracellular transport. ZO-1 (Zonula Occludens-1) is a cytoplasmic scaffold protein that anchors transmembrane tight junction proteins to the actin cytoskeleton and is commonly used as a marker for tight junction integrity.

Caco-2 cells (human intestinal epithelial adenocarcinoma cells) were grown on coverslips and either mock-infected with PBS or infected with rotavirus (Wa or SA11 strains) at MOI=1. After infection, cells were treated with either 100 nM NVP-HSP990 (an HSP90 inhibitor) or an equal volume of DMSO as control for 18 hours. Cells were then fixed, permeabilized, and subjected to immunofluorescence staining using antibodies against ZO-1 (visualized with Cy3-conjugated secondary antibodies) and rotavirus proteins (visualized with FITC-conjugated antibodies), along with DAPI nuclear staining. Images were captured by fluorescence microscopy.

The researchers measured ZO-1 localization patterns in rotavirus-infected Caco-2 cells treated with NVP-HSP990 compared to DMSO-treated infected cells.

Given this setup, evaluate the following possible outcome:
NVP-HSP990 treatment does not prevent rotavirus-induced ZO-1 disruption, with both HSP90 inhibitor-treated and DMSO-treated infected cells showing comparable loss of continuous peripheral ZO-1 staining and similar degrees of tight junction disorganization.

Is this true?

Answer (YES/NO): NO